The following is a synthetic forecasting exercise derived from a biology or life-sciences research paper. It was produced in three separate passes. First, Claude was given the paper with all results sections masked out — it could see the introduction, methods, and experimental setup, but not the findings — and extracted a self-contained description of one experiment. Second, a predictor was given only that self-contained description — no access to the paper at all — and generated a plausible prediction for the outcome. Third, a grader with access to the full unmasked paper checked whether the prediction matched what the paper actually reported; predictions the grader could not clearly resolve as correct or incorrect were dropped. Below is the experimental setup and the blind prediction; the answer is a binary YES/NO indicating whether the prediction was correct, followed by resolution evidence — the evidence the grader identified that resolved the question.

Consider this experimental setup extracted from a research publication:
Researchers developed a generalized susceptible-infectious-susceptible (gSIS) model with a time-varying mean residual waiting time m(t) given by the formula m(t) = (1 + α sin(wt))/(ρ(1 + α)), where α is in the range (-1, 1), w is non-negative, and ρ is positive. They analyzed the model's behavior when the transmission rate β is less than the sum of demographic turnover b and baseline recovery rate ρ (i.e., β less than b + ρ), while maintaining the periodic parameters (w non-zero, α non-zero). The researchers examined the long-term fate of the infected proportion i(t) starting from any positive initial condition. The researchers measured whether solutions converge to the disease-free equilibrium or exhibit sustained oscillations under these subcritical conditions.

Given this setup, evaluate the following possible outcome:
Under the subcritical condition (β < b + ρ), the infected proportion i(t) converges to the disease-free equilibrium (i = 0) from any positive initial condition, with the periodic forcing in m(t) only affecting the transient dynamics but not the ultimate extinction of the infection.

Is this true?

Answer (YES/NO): YES